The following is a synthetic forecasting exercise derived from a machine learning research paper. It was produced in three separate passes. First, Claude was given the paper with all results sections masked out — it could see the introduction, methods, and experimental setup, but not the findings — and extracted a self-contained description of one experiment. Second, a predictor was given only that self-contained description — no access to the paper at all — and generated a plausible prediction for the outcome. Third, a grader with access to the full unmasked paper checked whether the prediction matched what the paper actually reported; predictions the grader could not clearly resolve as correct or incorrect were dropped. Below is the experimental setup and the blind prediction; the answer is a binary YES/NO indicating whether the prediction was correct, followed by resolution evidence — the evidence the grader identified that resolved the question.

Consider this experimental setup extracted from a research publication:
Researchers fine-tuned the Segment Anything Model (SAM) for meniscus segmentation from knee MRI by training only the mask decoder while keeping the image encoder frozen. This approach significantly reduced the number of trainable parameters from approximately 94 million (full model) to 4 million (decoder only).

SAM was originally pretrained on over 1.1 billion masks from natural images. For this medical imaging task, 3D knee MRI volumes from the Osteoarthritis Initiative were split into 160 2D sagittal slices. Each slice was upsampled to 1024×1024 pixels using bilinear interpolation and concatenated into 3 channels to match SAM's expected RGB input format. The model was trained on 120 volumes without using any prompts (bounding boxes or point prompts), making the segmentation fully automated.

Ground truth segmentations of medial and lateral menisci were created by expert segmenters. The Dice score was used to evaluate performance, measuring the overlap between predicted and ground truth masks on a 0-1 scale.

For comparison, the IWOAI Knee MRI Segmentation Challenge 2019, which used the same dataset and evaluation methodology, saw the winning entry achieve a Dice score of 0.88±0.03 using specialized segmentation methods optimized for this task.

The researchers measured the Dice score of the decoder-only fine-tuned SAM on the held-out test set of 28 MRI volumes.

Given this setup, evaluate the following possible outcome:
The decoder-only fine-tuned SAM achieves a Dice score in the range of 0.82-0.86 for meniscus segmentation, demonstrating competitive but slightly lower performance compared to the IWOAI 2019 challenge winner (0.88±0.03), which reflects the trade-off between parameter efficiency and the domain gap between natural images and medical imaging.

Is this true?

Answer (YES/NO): NO